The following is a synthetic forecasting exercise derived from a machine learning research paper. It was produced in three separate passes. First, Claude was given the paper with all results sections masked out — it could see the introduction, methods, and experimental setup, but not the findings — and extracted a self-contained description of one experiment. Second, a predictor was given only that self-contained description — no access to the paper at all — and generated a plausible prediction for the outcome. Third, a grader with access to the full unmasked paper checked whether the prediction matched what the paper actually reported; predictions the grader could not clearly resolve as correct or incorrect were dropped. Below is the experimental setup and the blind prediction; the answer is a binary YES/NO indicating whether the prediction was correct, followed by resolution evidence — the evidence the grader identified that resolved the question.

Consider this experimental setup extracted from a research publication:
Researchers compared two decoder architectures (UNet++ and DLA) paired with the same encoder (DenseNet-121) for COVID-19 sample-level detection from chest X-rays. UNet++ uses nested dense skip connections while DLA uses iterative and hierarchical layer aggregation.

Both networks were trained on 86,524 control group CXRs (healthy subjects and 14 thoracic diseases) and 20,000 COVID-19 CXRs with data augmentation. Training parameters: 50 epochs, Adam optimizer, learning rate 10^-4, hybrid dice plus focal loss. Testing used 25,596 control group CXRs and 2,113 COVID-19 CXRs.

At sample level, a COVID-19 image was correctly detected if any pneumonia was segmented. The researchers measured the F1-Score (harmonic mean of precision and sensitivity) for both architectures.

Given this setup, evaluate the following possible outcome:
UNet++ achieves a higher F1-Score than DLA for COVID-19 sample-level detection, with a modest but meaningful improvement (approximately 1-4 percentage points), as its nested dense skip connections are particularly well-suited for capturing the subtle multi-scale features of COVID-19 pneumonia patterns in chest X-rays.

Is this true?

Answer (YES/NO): NO